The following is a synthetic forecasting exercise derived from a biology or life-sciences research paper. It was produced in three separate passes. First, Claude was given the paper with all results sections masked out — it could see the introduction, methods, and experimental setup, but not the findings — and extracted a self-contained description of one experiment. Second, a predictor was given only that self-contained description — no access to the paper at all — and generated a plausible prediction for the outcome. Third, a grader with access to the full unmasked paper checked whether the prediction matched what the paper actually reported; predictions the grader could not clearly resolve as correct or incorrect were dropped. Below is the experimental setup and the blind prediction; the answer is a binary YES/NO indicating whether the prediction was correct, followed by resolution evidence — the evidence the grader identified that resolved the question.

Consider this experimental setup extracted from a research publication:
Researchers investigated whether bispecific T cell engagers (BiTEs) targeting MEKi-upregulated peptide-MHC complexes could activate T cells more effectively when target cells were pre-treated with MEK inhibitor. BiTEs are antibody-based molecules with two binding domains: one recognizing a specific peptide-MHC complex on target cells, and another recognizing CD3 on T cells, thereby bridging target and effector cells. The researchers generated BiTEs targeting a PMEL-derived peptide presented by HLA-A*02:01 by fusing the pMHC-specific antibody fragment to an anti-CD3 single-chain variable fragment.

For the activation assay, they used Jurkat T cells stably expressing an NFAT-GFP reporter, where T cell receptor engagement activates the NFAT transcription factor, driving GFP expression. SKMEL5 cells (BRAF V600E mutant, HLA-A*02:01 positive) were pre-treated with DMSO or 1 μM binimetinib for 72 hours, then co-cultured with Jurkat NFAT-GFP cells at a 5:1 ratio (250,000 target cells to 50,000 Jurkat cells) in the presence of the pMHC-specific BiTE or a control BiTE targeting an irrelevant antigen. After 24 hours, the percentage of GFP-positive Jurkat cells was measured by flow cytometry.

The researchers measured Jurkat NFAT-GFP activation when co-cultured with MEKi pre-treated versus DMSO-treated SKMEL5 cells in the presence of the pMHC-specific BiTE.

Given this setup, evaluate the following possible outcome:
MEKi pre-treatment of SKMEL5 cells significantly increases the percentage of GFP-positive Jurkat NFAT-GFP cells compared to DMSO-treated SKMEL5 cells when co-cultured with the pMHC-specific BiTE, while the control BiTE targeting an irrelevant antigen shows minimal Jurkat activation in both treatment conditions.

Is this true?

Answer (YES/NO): YES